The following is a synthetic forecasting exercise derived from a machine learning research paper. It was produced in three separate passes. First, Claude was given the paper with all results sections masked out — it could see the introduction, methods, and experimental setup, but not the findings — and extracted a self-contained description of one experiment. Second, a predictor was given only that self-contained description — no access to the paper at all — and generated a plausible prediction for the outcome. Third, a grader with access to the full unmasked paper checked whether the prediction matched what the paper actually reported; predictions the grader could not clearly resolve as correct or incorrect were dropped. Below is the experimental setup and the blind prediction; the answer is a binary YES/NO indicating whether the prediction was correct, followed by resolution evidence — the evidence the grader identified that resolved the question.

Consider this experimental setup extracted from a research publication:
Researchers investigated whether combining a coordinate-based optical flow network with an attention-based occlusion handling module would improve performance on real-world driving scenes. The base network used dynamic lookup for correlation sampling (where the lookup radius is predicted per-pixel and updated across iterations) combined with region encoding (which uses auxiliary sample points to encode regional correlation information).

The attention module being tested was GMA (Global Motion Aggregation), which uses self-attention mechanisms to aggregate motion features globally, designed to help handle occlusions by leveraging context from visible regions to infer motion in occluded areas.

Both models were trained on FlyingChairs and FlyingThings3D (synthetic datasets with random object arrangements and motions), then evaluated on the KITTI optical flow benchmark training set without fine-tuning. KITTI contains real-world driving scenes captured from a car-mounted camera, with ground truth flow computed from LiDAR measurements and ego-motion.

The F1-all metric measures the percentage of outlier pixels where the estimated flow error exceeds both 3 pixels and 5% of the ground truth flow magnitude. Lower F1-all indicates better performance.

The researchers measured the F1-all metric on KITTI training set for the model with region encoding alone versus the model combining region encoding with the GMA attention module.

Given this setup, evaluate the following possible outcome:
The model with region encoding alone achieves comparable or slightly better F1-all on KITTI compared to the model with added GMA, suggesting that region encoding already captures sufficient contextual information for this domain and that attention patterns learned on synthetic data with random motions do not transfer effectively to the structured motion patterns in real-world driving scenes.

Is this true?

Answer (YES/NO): NO